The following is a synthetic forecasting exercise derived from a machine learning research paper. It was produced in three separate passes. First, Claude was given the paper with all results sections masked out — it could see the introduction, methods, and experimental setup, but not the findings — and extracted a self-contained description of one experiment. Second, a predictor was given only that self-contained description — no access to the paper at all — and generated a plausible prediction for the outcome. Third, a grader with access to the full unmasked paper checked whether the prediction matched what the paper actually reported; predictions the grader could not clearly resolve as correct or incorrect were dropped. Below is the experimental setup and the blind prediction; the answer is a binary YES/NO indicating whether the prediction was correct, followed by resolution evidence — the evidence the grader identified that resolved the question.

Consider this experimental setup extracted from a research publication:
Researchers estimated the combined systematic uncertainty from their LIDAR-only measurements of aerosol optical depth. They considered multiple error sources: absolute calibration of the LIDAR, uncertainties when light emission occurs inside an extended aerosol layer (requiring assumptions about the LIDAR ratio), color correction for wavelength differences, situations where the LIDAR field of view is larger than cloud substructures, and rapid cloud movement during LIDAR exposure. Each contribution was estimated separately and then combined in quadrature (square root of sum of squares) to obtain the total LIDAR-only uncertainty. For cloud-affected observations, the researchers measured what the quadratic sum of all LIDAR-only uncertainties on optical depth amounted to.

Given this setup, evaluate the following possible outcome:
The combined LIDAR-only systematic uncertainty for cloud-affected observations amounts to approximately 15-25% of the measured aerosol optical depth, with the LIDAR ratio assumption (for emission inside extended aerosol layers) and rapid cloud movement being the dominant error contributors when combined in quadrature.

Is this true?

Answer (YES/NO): YES